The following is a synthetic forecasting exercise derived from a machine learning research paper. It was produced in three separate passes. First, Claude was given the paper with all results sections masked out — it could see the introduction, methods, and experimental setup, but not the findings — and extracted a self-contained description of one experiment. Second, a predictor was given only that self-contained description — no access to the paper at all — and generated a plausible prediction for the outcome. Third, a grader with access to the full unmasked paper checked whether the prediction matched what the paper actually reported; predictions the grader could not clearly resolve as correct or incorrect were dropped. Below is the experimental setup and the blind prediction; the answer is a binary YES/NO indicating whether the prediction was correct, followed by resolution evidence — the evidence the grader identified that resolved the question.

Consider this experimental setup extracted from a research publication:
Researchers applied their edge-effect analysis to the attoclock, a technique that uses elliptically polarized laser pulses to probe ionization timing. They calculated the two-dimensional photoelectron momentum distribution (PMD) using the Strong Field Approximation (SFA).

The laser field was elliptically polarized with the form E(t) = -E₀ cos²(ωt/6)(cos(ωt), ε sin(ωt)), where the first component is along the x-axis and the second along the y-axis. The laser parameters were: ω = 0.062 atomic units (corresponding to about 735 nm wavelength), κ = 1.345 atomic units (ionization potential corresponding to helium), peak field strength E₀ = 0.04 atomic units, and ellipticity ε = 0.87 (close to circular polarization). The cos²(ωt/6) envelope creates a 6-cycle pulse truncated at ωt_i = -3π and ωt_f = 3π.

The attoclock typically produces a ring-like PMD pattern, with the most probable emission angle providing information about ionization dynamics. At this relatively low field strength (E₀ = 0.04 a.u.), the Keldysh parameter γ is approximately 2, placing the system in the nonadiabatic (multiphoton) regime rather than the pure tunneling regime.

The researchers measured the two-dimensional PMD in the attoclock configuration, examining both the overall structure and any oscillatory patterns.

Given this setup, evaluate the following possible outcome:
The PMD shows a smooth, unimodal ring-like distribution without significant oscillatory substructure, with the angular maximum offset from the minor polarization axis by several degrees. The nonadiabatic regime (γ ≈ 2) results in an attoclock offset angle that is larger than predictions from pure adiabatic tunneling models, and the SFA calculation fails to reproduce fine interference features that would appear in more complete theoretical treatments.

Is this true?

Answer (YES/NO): NO